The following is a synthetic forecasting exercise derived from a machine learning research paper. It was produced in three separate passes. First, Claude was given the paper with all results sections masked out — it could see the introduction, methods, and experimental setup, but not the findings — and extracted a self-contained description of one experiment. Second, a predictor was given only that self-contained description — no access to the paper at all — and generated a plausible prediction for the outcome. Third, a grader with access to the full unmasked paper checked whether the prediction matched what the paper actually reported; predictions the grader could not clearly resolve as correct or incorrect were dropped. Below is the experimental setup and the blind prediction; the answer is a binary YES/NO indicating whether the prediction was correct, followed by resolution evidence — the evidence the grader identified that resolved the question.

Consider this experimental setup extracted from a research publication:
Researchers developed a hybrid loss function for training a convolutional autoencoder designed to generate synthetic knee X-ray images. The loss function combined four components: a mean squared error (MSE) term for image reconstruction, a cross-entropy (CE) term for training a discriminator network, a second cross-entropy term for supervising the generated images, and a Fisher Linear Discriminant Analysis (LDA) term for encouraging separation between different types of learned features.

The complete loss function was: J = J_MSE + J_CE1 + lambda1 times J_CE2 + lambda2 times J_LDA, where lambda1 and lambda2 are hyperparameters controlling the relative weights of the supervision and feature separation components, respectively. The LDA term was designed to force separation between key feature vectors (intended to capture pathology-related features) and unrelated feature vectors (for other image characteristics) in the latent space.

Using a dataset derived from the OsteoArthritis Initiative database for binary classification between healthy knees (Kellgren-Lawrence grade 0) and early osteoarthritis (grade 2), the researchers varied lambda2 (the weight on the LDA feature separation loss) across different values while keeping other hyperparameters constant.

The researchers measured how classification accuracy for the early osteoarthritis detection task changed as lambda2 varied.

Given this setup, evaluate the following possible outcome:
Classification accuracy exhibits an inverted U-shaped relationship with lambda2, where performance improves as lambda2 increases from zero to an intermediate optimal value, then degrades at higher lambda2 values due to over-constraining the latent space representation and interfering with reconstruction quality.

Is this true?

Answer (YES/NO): NO